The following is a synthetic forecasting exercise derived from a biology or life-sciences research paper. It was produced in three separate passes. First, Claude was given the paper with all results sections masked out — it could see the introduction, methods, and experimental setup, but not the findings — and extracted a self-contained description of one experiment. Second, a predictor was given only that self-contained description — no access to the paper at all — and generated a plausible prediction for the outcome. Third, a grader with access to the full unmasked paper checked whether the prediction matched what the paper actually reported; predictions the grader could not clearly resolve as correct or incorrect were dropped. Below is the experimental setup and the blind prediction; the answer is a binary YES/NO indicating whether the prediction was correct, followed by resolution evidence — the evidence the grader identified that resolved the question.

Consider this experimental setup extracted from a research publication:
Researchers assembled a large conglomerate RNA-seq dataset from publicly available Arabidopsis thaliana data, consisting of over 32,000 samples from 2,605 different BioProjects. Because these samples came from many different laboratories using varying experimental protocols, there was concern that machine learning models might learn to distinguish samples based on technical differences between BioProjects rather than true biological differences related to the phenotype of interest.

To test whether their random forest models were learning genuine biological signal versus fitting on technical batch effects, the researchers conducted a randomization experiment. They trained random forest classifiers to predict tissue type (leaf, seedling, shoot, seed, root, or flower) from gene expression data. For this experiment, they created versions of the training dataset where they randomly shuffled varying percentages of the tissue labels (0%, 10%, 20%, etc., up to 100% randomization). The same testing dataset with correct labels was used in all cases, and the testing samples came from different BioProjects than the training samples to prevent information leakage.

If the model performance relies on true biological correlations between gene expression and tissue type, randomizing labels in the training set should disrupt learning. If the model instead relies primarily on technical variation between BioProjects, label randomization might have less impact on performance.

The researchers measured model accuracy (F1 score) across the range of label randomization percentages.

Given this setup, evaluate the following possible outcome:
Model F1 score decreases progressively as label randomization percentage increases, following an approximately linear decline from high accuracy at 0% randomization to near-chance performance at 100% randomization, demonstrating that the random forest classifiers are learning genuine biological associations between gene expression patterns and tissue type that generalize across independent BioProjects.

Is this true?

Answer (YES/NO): NO